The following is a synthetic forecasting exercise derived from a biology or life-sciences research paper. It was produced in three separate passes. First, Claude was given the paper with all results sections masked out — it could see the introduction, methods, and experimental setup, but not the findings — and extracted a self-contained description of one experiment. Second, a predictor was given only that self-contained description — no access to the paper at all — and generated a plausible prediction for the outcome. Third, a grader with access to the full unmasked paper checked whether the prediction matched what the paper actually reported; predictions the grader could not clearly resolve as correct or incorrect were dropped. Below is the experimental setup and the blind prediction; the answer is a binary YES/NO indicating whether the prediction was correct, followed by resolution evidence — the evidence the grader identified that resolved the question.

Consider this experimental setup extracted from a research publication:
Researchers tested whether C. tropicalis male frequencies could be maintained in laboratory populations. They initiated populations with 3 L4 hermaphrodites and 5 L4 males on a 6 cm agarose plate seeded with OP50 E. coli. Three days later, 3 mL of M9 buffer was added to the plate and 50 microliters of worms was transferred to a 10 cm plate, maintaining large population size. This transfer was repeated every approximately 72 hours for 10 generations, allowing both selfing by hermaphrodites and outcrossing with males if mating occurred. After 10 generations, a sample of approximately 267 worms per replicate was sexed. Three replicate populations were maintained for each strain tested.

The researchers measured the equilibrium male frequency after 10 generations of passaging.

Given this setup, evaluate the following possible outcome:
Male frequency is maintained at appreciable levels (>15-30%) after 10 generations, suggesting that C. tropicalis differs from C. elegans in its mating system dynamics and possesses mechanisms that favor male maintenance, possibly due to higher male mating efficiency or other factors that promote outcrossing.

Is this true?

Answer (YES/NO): NO